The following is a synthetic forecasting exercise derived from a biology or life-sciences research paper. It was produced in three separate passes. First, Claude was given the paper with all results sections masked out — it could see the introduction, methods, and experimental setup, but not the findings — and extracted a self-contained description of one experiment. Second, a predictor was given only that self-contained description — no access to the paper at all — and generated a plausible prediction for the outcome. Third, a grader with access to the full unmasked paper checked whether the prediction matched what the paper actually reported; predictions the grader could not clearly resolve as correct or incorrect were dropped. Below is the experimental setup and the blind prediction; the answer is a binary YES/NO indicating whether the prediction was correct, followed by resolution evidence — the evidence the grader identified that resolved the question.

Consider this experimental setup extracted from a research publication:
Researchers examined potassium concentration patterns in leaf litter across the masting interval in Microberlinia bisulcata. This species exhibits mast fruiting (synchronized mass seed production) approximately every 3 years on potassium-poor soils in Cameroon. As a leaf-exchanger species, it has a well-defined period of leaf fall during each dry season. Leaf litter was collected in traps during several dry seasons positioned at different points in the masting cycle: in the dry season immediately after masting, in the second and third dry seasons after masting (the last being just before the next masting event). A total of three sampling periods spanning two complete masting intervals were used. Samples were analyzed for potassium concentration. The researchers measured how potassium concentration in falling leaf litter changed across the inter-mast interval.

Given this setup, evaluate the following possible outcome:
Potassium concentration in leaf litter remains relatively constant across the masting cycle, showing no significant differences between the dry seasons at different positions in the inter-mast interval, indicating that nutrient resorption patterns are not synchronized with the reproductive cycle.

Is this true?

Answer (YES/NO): NO